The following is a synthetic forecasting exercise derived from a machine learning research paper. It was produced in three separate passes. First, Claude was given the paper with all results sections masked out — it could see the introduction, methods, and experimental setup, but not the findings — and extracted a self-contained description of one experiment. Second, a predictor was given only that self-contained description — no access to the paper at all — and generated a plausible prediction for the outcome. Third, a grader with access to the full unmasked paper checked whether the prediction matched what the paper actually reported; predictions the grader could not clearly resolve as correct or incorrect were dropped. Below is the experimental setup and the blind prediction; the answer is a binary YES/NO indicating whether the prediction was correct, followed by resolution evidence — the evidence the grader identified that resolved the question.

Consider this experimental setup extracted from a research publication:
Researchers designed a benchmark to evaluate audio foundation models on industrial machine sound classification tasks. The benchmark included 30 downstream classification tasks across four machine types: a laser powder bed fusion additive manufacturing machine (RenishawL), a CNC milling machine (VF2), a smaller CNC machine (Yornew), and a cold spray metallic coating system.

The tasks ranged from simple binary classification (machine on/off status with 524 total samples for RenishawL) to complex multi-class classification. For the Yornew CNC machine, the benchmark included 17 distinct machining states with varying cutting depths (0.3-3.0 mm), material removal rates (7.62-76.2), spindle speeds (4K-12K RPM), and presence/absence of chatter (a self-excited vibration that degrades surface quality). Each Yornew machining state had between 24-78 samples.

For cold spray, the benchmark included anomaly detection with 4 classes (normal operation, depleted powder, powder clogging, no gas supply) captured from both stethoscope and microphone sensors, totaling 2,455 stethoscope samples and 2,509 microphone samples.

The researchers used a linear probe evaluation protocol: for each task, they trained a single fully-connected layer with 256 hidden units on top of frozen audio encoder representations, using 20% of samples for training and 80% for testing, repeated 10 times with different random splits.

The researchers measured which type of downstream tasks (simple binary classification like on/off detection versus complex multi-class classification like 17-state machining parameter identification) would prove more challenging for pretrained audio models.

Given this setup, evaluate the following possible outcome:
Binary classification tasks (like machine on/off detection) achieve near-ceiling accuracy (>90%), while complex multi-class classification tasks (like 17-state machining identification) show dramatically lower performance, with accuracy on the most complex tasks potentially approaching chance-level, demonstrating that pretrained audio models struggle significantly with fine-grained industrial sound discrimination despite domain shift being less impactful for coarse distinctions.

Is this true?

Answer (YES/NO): NO